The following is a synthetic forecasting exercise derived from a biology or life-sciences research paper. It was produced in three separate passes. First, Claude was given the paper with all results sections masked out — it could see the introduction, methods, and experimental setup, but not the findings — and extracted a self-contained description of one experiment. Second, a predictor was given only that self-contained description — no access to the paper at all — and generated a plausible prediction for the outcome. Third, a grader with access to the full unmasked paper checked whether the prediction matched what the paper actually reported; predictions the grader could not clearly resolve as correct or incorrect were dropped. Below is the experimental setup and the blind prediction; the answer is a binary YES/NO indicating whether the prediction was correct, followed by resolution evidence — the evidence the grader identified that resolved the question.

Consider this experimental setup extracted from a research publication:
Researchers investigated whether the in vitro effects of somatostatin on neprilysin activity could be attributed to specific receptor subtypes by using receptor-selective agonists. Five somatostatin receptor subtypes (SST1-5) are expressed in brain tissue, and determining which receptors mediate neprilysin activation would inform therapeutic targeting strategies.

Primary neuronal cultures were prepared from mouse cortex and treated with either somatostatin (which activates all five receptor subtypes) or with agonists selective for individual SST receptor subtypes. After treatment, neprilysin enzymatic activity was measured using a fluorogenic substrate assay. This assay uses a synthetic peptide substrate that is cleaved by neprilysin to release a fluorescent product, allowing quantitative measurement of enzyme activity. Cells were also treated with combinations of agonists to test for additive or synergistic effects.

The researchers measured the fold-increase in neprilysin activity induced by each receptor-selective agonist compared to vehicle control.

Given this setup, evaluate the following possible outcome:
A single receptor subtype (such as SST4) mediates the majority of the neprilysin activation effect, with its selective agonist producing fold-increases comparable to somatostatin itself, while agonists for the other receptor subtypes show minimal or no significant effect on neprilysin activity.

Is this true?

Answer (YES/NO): NO